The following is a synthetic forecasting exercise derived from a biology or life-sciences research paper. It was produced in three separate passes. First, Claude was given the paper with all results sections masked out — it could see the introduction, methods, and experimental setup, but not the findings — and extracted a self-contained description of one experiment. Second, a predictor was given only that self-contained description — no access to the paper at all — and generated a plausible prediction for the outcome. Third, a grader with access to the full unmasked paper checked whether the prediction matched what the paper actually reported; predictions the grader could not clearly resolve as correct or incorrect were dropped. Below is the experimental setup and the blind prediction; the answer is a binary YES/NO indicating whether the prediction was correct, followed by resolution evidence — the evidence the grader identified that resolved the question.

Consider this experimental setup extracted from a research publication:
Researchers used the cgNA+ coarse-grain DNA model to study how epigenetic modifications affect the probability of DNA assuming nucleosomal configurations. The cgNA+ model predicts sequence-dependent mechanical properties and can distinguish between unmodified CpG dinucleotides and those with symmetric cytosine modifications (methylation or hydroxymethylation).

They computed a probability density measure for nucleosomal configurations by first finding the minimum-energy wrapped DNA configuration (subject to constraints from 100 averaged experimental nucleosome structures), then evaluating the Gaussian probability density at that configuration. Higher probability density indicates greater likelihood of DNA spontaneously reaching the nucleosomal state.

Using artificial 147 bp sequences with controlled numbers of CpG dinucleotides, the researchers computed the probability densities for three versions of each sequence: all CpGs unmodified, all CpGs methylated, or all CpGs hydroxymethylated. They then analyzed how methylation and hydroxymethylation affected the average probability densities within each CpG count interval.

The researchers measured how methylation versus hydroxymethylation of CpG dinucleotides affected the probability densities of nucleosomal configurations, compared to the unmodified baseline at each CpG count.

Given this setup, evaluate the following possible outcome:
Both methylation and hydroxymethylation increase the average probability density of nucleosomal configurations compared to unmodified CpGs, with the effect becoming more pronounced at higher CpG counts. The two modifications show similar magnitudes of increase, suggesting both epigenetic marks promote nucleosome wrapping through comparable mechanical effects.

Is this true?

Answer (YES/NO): NO